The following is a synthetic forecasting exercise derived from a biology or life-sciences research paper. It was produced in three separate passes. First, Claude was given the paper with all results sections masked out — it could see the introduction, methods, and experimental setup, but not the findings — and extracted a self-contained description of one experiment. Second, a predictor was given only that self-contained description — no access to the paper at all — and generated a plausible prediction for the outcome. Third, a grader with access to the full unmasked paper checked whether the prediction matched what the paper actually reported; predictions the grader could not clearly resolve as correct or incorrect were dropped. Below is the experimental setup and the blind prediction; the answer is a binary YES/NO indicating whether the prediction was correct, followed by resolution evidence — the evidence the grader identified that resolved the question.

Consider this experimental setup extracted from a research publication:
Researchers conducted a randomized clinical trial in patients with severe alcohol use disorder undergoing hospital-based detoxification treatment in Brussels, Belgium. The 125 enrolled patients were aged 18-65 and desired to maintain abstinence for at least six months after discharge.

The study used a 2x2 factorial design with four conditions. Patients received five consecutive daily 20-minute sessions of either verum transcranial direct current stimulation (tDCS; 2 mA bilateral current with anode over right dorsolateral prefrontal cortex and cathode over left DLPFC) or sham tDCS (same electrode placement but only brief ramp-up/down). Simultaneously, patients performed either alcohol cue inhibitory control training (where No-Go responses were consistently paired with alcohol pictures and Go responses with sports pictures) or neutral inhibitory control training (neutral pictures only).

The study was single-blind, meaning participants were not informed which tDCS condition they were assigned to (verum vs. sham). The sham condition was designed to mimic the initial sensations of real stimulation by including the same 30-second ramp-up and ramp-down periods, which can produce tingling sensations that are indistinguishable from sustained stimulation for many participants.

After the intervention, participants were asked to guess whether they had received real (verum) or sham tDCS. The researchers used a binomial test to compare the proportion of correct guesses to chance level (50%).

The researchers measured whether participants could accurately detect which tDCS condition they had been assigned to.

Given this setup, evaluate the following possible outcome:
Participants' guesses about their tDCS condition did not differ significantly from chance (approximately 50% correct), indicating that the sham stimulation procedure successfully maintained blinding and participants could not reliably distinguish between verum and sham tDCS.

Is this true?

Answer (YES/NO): YES